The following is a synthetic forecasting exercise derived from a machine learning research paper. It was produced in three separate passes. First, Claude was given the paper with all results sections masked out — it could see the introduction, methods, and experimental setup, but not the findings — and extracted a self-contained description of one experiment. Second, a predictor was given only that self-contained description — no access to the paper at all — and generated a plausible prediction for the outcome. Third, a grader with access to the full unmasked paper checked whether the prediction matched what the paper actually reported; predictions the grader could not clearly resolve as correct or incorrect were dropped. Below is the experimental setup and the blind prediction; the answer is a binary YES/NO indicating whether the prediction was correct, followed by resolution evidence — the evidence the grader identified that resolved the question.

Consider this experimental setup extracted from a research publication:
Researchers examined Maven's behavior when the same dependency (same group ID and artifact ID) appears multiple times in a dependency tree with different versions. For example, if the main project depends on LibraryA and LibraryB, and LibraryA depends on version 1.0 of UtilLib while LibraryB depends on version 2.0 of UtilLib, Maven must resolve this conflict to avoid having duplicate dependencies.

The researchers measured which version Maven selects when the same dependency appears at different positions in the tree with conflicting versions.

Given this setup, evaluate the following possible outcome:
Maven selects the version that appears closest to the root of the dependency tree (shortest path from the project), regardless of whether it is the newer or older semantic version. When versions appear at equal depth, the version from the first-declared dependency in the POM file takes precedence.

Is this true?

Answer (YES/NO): YES